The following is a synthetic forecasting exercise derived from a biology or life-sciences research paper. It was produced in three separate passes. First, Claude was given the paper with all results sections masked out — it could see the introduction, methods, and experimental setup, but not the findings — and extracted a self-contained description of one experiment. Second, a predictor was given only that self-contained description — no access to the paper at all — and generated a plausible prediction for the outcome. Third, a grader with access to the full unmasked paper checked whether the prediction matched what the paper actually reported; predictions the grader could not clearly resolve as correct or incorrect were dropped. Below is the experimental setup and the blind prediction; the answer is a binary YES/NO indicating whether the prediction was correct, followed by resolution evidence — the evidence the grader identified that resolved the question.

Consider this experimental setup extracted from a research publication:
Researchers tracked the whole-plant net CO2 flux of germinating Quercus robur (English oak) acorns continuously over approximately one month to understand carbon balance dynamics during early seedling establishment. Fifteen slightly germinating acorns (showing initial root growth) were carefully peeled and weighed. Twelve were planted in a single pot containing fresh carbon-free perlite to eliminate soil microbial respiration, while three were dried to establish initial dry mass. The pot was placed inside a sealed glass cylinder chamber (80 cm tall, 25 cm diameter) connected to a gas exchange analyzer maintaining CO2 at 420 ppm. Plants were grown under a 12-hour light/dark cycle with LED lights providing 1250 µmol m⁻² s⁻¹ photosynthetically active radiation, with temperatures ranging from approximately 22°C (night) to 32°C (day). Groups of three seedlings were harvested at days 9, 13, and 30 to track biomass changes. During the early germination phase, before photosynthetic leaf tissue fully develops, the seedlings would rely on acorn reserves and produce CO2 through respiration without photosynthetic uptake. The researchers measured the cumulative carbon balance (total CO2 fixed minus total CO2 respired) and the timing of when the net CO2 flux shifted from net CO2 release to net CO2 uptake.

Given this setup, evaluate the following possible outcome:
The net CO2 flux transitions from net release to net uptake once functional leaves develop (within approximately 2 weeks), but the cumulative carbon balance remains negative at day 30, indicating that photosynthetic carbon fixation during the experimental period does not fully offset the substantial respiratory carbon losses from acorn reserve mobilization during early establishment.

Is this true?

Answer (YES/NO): NO